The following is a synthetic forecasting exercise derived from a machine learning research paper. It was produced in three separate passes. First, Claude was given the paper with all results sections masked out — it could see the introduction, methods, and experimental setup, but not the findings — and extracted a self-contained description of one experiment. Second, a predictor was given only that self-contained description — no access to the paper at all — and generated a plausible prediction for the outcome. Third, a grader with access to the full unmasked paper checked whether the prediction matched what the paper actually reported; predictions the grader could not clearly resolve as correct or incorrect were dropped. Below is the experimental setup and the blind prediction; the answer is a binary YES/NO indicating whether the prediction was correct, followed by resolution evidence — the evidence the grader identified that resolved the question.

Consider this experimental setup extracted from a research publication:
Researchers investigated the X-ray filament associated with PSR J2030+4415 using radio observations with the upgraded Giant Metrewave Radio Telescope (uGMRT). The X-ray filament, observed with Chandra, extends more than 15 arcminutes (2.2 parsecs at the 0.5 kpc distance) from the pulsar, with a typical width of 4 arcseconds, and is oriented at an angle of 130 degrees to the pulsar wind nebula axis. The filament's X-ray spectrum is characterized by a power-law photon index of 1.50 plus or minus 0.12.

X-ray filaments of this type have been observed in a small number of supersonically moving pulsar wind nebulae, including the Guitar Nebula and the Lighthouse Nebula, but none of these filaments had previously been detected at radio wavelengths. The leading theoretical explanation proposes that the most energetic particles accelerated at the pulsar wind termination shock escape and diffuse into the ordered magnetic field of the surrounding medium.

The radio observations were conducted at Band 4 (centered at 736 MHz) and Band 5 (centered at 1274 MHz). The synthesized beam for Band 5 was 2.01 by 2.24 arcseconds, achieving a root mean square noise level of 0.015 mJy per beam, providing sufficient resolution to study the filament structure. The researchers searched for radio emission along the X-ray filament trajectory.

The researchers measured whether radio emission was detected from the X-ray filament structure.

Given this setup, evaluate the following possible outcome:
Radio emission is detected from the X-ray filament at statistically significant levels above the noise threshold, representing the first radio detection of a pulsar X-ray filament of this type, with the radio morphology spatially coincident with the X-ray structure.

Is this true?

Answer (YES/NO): NO